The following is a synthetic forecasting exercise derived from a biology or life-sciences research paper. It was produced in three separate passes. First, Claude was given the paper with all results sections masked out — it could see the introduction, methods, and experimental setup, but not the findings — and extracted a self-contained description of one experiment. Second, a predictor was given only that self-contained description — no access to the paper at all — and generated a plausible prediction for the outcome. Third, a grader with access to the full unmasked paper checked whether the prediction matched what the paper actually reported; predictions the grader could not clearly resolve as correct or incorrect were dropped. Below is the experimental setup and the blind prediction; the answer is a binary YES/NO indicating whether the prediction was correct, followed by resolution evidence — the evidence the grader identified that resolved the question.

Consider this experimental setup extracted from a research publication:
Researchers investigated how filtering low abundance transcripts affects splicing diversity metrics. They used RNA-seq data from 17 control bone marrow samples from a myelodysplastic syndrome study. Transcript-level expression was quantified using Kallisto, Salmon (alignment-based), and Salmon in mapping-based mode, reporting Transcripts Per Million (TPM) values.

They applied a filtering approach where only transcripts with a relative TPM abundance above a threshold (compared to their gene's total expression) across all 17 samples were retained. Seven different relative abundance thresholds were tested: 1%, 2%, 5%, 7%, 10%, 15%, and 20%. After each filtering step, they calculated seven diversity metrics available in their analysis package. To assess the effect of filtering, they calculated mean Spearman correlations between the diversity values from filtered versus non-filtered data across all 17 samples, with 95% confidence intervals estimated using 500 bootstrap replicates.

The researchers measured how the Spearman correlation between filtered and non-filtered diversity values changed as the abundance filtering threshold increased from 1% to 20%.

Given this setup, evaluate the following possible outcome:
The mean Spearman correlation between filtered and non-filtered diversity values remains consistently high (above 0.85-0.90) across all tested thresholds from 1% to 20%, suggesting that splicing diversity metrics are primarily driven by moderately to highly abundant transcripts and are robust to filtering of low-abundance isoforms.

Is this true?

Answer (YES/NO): NO